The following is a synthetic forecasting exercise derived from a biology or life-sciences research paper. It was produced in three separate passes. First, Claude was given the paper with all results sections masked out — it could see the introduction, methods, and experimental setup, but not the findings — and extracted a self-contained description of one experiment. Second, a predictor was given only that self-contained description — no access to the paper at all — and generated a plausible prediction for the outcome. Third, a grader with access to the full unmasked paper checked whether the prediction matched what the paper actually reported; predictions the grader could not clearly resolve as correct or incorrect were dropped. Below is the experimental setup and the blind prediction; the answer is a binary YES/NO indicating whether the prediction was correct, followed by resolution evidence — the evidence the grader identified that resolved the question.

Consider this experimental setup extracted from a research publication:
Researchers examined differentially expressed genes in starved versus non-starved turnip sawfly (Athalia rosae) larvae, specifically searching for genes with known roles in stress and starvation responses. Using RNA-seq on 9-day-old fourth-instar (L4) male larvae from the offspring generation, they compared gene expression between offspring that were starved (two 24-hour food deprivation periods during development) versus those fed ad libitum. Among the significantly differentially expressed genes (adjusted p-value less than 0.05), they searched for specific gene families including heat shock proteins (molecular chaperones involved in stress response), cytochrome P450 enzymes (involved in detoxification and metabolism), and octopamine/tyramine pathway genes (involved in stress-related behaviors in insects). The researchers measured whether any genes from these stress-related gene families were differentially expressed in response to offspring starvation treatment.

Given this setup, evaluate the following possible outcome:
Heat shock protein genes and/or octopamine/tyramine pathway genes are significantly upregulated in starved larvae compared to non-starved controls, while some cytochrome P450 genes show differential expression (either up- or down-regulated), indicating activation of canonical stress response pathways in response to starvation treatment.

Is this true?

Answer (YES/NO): NO